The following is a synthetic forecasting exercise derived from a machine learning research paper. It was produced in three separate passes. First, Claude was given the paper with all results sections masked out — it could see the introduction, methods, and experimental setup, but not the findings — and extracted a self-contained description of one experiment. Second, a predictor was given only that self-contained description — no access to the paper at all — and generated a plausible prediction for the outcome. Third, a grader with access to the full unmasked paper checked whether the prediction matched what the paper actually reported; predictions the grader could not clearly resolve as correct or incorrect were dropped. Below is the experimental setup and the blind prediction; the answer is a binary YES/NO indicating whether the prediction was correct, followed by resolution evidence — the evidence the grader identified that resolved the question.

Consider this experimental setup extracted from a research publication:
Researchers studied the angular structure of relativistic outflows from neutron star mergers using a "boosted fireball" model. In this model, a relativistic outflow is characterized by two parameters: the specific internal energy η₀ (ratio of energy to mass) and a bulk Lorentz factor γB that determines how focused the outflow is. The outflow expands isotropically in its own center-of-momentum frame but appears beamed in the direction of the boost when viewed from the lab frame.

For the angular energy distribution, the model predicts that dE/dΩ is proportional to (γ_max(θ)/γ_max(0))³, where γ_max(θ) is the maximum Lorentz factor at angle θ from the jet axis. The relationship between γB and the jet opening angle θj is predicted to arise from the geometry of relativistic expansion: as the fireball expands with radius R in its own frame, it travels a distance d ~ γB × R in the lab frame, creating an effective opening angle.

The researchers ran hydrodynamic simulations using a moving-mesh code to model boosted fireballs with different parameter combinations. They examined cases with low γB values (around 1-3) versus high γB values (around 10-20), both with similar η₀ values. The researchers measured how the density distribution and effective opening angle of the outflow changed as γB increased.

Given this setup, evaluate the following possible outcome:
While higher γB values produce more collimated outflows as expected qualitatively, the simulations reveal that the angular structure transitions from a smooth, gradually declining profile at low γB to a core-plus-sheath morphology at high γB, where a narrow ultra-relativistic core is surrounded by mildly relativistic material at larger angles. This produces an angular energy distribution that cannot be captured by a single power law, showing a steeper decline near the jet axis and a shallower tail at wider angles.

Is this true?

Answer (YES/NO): NO